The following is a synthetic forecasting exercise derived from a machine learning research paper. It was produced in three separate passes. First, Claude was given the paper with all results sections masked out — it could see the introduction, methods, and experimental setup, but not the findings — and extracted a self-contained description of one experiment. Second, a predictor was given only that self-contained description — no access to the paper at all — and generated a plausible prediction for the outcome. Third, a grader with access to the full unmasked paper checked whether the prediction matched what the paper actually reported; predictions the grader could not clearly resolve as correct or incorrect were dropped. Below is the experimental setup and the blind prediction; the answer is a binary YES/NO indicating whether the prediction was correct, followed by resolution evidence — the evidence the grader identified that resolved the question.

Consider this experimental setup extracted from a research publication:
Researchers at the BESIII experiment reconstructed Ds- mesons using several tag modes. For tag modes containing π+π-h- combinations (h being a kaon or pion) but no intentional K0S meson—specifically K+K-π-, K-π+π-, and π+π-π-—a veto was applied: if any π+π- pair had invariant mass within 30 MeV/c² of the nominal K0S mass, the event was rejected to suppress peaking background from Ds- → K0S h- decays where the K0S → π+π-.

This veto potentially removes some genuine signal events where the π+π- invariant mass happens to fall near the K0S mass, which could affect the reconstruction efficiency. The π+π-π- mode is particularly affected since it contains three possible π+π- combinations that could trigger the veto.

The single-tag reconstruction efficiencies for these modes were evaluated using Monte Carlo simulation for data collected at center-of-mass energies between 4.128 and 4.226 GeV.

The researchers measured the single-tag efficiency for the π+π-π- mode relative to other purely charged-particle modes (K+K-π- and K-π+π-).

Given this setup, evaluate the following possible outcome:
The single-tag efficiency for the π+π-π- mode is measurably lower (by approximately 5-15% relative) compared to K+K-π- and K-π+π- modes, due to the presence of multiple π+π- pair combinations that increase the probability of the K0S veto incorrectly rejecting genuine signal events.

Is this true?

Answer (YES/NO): NO